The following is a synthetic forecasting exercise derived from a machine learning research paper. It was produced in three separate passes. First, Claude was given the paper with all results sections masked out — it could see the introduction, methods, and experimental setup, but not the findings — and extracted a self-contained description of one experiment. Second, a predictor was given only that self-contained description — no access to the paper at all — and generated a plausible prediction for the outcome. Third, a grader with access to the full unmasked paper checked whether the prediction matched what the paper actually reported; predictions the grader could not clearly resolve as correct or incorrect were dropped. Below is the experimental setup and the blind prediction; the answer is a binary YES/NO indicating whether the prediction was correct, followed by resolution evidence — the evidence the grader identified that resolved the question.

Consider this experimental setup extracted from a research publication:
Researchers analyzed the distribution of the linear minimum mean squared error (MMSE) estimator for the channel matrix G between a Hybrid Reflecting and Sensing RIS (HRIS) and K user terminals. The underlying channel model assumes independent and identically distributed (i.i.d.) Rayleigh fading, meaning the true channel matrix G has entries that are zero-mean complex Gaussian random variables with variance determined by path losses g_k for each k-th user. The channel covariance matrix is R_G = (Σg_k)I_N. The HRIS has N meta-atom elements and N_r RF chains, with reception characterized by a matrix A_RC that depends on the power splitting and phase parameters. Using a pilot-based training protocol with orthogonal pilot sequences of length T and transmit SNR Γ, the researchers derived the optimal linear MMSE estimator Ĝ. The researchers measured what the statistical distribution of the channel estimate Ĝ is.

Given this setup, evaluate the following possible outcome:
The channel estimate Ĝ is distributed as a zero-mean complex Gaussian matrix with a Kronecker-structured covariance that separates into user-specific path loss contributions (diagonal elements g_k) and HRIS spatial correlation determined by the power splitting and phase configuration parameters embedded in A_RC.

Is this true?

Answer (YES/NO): NO